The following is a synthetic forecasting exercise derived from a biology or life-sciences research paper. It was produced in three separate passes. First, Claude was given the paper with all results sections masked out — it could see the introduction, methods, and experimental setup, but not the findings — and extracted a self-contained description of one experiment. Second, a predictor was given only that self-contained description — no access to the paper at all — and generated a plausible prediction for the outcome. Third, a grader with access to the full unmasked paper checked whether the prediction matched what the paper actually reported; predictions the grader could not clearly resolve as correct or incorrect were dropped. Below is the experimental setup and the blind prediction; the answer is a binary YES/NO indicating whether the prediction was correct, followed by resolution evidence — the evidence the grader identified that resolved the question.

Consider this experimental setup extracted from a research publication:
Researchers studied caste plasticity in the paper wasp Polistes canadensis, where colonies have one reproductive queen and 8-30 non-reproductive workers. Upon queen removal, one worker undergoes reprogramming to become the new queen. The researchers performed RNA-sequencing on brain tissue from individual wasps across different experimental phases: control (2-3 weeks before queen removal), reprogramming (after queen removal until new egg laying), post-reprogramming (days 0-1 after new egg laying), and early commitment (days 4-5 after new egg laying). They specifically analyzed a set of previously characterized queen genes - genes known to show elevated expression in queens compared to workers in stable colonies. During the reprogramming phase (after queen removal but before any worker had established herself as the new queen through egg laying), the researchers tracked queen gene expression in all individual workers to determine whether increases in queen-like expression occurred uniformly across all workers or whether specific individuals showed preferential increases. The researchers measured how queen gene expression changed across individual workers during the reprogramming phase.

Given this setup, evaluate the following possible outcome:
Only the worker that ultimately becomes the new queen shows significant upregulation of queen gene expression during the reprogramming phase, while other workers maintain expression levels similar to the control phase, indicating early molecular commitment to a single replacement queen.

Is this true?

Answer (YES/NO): NO